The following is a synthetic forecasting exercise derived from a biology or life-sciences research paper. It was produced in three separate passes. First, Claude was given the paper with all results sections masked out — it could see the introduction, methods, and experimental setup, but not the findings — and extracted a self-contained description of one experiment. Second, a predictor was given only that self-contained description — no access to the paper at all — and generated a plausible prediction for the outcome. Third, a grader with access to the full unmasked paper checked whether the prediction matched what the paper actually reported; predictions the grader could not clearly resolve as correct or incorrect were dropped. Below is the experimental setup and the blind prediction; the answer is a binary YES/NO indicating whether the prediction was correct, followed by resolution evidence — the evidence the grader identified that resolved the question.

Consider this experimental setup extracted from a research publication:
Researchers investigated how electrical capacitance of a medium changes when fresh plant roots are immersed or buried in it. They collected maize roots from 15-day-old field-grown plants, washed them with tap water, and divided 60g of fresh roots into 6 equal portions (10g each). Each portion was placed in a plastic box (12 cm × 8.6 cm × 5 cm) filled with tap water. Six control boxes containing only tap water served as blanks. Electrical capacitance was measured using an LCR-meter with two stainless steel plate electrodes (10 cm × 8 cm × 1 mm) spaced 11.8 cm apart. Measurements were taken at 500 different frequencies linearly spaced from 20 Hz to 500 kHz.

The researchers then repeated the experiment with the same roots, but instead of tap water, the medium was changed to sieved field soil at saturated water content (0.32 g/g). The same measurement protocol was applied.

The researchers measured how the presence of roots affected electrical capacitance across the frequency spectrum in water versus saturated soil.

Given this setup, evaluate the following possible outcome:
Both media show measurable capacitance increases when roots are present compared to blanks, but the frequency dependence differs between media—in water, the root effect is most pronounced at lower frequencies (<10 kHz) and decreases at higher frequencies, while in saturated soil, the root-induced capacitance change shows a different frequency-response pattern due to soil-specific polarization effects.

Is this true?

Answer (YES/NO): NO